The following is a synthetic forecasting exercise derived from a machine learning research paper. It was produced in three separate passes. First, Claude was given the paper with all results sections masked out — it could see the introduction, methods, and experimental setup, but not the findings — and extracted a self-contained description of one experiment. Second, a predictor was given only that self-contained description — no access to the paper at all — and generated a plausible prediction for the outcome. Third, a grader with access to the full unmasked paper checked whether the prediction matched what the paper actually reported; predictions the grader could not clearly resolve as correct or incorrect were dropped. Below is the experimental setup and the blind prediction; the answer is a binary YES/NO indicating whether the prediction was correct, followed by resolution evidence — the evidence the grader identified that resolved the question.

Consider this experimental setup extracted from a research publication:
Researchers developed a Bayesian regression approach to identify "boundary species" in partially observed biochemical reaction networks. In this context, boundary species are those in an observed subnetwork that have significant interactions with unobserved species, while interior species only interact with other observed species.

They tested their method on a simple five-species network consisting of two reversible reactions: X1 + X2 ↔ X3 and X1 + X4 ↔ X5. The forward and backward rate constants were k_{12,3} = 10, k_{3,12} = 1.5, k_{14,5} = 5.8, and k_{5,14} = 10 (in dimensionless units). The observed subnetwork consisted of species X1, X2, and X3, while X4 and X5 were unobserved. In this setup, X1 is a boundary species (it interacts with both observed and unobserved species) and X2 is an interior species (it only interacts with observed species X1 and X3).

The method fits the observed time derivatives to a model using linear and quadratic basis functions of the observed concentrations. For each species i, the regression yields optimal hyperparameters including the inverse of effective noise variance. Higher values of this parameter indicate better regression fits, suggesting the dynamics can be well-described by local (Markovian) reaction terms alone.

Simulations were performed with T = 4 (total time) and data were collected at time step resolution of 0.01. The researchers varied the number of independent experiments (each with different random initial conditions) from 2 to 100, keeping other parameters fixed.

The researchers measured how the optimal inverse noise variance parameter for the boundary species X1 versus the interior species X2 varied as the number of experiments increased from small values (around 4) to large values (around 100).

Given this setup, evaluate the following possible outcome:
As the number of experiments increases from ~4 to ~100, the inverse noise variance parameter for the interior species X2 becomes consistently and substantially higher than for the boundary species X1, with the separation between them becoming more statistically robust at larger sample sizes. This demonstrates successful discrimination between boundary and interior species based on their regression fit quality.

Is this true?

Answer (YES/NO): YES